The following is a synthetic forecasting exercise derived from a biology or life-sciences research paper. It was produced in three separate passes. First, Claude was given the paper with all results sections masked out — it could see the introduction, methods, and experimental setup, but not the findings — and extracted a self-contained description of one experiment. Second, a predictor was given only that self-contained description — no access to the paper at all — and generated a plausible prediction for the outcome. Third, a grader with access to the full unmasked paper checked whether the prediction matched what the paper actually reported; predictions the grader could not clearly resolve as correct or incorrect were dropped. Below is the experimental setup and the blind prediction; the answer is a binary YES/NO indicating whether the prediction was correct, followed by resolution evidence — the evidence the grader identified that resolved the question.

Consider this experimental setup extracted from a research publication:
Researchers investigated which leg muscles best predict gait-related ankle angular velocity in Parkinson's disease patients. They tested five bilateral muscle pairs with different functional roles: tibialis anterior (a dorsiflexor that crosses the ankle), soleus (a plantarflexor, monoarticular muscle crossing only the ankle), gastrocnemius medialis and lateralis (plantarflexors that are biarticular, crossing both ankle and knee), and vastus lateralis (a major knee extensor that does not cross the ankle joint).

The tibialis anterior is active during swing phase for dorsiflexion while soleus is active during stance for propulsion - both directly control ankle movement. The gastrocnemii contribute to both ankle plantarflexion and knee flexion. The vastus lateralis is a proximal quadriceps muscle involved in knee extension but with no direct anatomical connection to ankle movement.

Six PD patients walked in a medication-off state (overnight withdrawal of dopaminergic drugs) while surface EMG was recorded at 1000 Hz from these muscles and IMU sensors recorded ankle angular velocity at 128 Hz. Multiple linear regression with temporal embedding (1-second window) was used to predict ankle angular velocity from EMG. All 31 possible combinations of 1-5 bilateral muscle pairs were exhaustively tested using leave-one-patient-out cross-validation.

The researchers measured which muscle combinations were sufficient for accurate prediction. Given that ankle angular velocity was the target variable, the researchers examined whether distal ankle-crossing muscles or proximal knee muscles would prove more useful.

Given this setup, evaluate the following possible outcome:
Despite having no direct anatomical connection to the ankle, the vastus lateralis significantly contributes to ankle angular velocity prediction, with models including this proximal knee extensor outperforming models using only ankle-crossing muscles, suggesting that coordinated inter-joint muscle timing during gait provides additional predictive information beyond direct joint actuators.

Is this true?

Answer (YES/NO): YES